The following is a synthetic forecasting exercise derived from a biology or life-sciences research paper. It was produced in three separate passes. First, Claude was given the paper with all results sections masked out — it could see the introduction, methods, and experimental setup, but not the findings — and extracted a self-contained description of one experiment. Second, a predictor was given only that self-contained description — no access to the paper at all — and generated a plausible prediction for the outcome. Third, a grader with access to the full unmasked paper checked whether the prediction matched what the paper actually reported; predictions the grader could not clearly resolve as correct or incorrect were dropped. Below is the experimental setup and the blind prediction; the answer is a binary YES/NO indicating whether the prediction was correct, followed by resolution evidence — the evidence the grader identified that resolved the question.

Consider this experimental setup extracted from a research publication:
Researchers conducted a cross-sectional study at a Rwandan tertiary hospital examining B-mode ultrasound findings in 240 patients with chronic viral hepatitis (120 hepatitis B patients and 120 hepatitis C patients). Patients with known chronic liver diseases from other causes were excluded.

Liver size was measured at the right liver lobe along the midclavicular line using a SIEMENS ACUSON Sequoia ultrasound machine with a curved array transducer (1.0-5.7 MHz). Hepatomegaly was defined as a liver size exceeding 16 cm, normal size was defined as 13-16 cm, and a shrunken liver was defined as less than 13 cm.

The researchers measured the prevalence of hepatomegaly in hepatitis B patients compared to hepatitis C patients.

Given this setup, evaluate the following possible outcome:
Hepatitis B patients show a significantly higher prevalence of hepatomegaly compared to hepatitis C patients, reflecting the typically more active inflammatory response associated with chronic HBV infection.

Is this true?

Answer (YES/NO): NO